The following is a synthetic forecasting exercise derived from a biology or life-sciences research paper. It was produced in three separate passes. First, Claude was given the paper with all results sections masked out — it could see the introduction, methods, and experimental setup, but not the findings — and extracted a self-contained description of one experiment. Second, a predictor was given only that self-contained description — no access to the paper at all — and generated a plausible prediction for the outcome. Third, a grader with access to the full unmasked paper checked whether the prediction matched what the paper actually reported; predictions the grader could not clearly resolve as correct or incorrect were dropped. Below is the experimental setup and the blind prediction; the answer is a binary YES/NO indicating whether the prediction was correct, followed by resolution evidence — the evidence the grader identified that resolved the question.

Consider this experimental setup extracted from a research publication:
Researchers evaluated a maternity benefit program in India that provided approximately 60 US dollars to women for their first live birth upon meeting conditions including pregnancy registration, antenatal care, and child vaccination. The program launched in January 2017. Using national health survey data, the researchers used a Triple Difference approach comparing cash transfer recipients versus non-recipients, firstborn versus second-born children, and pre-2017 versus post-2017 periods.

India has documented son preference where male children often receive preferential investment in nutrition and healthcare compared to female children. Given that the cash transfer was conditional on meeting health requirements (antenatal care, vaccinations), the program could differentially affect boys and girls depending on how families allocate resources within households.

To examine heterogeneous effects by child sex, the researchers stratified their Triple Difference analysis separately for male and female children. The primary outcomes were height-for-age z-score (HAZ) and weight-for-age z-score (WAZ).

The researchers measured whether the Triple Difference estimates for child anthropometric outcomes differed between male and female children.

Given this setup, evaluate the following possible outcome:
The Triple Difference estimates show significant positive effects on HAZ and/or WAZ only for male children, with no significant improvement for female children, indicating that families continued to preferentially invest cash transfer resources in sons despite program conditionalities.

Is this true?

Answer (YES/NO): YES